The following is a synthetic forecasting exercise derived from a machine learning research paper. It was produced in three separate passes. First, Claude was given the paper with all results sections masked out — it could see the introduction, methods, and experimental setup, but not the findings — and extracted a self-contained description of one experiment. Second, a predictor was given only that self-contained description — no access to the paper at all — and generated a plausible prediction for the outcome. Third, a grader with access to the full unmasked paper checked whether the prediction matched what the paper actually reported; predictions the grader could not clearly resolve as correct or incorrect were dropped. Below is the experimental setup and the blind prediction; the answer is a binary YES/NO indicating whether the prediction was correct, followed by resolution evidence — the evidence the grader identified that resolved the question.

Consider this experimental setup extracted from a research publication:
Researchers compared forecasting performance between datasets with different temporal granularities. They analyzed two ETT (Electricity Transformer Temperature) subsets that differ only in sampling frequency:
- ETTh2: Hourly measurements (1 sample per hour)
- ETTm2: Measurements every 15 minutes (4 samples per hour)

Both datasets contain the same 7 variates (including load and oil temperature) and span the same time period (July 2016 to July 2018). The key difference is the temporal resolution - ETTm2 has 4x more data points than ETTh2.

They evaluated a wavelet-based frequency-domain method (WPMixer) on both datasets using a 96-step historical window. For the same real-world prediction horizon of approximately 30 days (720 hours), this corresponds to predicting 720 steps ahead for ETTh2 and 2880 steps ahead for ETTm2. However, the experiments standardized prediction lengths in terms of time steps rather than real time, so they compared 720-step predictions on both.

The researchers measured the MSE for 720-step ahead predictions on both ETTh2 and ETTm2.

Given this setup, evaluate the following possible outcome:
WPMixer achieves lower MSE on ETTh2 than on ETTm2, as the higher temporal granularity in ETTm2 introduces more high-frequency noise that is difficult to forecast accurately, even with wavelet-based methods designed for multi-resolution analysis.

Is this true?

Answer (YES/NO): NO